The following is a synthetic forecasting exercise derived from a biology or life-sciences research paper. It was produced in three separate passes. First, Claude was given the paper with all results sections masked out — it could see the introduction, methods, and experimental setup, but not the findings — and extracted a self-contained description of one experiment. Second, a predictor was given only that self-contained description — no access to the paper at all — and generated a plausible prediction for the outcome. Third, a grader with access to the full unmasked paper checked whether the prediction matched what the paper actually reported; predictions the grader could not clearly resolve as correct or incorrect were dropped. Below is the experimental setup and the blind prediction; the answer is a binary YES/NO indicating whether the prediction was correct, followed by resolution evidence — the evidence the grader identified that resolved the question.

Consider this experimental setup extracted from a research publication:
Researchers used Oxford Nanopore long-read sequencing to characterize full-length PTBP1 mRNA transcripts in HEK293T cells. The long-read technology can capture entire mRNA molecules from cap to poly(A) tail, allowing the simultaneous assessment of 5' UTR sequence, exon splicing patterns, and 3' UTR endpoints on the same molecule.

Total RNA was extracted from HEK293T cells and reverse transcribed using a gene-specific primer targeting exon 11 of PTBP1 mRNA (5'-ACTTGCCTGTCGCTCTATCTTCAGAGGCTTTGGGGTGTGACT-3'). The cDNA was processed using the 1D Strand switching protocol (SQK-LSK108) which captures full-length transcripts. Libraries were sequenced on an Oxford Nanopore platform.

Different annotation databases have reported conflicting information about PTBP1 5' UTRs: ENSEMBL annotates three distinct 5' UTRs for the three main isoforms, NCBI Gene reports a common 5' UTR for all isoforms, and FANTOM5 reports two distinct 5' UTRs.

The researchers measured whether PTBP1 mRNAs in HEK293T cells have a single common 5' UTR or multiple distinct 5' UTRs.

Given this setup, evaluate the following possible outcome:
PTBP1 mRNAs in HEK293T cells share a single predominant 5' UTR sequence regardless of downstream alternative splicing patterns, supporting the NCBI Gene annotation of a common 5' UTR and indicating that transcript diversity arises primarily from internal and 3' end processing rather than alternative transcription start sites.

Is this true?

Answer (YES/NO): NO